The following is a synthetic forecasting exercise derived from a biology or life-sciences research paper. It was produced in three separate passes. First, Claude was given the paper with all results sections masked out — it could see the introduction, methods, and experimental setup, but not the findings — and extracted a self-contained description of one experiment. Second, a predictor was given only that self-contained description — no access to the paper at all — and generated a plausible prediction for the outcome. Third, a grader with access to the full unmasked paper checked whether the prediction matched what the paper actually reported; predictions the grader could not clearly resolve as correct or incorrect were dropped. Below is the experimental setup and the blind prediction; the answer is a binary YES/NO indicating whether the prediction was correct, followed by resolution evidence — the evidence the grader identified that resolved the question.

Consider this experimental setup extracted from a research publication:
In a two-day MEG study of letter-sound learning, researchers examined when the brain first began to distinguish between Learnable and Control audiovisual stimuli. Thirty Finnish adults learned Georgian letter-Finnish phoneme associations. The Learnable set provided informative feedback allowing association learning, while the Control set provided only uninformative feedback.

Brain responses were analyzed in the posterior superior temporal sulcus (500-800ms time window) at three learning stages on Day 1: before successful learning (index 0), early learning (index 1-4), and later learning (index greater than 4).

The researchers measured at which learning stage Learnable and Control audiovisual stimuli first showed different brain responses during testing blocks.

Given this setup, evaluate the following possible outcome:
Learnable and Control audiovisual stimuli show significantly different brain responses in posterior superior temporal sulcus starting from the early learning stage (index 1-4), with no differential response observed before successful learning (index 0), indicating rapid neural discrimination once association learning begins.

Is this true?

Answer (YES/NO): YES